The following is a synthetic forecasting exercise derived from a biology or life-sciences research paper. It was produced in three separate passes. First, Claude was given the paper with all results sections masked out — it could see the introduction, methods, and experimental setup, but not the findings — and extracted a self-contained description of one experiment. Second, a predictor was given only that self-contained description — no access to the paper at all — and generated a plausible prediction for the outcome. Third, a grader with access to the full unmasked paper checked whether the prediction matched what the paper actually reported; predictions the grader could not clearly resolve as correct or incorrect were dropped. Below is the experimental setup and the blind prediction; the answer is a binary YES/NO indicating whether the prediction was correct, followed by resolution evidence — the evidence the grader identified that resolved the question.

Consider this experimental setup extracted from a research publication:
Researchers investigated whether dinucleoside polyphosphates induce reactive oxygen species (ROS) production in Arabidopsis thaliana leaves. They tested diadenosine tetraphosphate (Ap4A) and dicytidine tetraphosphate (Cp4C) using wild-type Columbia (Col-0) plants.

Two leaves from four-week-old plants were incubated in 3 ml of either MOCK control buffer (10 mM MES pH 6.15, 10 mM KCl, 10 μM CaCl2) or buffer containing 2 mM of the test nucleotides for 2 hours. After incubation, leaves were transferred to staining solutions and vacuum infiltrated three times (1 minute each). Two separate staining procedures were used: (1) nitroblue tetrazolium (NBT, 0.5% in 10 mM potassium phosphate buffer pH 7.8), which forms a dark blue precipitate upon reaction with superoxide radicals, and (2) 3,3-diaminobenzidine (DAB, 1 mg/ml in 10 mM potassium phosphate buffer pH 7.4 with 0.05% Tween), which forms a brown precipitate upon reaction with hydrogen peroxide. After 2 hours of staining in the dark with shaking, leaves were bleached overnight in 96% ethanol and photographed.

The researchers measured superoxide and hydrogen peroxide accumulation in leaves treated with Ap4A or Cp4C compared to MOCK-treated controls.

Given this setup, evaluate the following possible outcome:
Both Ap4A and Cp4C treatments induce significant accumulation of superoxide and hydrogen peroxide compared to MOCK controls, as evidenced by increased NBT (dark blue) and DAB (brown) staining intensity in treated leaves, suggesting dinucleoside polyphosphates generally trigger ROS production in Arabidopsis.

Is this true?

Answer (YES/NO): YES